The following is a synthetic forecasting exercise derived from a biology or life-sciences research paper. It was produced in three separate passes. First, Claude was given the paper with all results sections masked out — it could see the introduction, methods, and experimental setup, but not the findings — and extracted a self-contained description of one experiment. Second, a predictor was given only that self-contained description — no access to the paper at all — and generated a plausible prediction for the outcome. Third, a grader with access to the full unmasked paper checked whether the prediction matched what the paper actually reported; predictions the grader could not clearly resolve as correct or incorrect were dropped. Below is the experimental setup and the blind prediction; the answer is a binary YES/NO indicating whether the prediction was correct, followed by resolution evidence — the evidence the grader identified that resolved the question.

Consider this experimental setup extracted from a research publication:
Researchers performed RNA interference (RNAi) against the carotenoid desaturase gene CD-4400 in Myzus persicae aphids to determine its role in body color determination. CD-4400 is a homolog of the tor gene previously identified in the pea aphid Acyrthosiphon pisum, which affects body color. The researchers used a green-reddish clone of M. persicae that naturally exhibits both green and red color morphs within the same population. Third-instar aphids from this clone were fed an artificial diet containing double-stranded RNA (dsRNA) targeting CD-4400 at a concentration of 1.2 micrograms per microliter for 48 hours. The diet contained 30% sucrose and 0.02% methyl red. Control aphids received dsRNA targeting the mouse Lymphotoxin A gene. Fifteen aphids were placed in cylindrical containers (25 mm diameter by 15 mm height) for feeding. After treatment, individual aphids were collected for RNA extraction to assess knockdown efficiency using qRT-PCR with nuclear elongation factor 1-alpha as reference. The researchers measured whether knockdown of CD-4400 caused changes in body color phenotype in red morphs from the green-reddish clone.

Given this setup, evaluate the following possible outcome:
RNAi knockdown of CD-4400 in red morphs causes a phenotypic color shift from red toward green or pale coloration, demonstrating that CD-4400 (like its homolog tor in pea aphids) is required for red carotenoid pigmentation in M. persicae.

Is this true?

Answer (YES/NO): YES